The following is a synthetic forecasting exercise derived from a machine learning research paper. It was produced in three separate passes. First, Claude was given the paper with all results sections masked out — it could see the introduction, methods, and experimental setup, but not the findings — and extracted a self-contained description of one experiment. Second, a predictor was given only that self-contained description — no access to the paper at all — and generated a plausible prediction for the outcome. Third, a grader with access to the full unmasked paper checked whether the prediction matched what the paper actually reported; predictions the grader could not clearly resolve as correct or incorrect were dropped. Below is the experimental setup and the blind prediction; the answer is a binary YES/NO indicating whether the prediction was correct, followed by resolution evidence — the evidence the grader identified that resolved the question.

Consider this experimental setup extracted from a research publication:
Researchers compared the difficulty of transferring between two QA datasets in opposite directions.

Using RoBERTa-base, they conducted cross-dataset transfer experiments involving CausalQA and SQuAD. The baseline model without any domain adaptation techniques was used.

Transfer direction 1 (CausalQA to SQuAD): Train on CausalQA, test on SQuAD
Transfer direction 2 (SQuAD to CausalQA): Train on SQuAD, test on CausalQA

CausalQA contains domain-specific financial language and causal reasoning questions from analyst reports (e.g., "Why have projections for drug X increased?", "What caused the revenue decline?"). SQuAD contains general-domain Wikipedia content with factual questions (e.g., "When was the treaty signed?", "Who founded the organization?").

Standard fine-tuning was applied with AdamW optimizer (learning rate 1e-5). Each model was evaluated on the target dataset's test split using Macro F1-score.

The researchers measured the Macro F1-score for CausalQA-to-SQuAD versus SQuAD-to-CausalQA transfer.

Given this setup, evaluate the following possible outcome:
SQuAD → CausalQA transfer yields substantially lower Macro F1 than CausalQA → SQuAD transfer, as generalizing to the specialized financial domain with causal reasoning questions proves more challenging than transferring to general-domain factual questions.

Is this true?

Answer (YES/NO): NO